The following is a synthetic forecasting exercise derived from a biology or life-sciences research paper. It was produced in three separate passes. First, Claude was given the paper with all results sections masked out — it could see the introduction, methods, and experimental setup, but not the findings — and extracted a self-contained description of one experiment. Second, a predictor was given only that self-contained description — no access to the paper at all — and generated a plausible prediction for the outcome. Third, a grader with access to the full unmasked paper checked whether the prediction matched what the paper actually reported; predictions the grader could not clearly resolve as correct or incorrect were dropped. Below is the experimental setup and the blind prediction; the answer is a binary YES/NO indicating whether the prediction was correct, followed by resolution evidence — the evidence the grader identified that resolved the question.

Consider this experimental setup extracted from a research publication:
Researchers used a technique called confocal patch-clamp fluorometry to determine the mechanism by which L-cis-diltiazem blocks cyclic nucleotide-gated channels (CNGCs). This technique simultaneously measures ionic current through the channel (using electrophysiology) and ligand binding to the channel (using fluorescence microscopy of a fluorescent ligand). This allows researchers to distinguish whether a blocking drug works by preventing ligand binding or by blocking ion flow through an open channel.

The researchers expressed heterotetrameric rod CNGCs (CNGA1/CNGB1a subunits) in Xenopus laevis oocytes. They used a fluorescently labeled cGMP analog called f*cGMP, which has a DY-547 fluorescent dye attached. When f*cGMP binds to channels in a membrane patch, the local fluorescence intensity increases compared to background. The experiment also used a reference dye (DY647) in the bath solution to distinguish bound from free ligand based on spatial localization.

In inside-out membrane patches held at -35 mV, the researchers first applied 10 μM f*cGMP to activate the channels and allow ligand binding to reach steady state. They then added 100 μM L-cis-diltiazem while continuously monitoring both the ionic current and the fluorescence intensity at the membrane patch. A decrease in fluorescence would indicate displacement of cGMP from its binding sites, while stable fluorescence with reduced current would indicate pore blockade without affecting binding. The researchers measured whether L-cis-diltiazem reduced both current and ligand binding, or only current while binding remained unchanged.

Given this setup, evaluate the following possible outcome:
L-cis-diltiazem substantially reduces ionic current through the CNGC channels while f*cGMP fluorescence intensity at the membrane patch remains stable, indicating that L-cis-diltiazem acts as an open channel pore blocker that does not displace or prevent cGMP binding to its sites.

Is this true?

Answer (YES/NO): YES